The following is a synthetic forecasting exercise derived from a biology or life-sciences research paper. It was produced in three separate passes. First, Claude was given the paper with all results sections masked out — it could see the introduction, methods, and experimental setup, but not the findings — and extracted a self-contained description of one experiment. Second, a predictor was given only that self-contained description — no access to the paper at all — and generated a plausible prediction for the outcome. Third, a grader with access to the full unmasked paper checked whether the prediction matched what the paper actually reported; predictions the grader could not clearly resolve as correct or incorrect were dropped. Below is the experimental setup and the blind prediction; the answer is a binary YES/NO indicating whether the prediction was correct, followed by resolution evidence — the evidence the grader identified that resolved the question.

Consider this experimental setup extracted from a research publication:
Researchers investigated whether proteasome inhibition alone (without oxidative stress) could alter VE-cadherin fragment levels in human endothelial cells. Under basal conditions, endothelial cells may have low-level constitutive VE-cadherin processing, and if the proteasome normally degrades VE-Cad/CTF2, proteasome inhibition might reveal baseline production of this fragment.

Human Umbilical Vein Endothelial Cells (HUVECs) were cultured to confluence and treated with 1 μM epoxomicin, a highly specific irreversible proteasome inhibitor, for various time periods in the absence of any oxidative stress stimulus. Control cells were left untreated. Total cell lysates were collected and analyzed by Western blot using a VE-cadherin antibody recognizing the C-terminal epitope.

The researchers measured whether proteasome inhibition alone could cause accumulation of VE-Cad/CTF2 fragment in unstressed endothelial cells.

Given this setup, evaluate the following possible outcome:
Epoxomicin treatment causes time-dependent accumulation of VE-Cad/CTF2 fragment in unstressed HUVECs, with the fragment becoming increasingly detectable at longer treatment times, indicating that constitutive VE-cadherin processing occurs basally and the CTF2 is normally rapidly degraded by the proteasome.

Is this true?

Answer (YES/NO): YES